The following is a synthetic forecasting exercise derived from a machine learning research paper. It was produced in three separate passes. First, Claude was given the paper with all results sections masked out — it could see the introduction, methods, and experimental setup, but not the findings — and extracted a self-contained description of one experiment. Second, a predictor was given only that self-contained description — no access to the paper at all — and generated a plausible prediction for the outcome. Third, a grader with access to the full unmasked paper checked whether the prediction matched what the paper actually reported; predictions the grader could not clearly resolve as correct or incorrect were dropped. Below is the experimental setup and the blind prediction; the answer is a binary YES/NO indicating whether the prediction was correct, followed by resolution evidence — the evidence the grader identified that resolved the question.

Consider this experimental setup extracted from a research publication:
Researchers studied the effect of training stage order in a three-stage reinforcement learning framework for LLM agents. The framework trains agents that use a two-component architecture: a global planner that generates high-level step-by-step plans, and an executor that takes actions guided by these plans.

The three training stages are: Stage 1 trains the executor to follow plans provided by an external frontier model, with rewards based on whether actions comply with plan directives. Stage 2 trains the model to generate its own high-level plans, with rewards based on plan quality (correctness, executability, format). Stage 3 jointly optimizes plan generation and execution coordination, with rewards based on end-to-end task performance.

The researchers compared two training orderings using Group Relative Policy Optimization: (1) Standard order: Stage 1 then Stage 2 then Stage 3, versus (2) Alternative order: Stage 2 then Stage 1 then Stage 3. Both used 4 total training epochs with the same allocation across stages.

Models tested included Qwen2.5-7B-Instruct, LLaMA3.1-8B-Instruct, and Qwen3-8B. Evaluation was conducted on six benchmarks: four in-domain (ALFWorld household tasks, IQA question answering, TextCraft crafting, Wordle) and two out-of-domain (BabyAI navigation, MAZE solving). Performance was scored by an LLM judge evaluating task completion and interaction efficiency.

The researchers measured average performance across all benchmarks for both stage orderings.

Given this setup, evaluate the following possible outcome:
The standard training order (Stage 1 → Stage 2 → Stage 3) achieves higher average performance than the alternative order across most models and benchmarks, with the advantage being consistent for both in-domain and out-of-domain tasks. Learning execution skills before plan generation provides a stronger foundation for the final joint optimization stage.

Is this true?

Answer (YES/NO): YES